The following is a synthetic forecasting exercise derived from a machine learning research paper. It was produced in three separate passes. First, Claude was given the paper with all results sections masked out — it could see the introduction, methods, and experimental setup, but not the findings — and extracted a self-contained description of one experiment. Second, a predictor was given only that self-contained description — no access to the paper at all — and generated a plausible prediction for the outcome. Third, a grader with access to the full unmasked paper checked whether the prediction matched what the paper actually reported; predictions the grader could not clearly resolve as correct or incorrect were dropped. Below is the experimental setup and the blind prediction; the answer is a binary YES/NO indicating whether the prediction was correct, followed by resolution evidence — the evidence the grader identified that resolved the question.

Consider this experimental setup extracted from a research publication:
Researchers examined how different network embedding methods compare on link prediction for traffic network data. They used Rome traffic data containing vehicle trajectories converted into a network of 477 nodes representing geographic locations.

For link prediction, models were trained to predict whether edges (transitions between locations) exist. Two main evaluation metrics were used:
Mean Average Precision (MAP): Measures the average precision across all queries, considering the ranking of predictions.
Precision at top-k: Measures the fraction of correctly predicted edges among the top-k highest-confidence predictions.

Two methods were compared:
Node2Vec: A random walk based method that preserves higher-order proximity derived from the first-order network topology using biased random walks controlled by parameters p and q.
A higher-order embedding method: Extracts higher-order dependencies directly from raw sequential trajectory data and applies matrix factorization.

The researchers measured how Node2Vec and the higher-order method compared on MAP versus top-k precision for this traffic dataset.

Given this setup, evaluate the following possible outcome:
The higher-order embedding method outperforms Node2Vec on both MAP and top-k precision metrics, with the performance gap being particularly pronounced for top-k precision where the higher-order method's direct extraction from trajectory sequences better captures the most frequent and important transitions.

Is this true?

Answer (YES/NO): NO